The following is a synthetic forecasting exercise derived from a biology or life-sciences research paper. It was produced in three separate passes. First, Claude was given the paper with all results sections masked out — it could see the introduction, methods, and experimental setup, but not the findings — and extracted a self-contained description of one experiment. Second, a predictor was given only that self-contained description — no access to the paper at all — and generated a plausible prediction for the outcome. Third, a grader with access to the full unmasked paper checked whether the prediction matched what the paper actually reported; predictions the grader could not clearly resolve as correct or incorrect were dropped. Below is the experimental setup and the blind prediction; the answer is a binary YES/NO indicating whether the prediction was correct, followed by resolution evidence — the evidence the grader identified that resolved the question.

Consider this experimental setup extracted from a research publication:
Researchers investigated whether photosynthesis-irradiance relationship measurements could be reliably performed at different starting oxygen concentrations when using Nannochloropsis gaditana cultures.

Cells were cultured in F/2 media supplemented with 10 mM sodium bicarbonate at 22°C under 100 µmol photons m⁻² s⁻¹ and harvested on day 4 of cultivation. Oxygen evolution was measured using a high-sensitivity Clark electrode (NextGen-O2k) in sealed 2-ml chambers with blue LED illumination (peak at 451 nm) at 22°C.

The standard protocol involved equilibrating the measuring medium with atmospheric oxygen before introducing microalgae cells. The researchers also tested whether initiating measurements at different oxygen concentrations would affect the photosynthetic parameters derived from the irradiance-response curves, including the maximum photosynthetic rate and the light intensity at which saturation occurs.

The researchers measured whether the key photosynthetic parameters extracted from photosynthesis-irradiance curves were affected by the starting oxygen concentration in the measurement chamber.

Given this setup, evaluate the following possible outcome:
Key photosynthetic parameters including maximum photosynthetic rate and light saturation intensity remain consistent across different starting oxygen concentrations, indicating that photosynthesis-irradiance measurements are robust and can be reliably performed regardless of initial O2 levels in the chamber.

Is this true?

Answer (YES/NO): YES